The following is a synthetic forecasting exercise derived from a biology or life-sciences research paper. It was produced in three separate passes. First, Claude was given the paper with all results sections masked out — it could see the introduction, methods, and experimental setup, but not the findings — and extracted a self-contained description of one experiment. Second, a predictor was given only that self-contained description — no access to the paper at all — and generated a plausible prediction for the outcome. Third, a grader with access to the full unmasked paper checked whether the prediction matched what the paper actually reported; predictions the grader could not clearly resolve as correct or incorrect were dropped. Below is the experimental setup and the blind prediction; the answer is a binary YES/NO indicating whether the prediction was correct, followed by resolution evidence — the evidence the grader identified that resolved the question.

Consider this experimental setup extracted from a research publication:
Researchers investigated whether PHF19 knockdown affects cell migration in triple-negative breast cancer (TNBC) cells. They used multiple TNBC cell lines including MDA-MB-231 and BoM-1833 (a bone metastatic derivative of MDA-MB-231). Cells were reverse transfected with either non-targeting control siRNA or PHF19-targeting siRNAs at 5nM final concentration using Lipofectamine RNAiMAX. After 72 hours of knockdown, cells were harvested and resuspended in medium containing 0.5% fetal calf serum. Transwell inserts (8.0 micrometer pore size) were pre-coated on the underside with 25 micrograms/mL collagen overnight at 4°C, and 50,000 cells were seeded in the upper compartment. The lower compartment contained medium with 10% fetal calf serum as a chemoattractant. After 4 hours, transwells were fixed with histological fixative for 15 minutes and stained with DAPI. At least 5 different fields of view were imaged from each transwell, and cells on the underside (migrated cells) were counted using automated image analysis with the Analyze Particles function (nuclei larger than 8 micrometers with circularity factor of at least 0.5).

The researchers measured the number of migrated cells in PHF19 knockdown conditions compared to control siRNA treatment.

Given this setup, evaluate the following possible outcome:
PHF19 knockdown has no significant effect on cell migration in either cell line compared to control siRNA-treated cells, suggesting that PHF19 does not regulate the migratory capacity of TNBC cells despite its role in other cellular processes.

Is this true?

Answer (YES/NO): NO